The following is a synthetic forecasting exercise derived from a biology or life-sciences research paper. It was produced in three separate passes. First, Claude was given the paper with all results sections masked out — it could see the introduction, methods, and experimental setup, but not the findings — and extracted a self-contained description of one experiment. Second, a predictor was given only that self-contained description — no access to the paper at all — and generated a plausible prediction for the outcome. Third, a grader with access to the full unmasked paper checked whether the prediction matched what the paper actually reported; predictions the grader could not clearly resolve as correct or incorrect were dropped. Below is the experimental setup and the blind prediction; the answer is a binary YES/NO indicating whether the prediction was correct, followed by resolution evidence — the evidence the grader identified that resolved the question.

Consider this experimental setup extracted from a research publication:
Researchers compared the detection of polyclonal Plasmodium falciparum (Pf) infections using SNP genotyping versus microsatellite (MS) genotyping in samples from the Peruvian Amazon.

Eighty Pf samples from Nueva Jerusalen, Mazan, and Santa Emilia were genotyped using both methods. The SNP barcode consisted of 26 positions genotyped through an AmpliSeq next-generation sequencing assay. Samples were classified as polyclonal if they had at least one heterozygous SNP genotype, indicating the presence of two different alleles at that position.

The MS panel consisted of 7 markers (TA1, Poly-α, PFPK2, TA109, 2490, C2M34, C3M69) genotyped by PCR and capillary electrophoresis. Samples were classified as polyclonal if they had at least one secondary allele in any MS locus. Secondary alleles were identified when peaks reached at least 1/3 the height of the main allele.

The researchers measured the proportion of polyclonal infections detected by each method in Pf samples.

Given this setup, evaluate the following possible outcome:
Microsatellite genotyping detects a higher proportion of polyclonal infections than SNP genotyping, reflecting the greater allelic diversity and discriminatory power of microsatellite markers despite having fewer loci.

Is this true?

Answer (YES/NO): NO